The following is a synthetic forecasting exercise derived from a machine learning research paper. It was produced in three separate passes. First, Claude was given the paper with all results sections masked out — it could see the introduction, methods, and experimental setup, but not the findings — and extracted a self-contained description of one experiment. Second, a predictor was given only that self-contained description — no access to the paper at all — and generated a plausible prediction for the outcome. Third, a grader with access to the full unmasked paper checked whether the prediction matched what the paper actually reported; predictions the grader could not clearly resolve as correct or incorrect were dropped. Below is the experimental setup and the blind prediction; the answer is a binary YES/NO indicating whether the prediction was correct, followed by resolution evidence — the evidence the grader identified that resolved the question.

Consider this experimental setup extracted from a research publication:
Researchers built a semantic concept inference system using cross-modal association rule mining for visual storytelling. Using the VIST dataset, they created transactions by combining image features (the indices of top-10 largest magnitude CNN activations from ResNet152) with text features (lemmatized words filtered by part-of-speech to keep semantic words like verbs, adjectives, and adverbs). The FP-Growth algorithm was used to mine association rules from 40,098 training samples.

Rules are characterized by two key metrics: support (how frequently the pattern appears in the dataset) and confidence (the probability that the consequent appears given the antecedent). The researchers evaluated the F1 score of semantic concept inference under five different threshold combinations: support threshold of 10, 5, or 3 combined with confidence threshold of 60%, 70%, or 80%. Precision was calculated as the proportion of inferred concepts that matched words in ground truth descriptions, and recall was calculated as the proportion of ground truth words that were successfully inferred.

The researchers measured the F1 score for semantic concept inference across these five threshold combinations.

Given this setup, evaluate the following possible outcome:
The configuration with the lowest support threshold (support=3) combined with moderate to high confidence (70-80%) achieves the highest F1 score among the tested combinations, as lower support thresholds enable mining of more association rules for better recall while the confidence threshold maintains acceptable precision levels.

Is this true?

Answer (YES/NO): NO